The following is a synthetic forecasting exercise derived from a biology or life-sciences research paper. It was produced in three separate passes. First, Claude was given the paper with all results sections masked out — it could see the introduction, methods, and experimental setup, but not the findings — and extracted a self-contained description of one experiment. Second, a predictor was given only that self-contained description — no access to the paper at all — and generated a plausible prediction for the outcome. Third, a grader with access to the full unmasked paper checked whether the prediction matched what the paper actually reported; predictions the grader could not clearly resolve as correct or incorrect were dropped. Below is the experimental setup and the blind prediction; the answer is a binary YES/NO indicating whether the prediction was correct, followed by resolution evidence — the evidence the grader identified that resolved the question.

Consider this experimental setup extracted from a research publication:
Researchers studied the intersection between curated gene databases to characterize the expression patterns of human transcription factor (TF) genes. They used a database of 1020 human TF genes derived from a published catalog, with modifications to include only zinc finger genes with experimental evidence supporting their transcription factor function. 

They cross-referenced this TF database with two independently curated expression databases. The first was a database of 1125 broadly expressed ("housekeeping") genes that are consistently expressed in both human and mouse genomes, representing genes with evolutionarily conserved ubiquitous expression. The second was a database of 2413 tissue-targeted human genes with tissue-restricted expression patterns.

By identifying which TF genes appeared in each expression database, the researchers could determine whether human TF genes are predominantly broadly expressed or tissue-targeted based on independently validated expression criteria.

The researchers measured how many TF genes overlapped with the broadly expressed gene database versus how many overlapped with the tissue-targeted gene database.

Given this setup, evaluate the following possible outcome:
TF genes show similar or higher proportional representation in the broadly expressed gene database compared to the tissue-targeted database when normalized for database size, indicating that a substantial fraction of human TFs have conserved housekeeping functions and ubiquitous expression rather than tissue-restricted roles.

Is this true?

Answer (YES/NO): NO